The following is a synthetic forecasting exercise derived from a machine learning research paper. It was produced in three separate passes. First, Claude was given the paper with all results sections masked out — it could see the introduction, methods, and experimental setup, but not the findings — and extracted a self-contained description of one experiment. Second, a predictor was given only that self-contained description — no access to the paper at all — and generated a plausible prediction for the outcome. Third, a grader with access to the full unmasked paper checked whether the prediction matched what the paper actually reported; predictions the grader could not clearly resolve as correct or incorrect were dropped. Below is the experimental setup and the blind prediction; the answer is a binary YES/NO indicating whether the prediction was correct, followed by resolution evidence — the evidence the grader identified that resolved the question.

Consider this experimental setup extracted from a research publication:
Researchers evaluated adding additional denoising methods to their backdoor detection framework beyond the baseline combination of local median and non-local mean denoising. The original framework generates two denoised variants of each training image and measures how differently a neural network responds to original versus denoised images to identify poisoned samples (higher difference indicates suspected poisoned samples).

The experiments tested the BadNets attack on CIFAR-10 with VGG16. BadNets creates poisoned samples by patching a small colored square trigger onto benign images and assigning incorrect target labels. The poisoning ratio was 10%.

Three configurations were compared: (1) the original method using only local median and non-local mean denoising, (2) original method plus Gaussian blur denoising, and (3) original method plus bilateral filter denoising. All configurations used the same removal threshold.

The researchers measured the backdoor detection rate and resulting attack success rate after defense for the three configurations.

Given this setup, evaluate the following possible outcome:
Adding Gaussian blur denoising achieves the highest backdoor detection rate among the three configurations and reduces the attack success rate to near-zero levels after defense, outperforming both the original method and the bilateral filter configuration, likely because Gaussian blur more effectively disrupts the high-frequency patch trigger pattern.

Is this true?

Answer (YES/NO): YES